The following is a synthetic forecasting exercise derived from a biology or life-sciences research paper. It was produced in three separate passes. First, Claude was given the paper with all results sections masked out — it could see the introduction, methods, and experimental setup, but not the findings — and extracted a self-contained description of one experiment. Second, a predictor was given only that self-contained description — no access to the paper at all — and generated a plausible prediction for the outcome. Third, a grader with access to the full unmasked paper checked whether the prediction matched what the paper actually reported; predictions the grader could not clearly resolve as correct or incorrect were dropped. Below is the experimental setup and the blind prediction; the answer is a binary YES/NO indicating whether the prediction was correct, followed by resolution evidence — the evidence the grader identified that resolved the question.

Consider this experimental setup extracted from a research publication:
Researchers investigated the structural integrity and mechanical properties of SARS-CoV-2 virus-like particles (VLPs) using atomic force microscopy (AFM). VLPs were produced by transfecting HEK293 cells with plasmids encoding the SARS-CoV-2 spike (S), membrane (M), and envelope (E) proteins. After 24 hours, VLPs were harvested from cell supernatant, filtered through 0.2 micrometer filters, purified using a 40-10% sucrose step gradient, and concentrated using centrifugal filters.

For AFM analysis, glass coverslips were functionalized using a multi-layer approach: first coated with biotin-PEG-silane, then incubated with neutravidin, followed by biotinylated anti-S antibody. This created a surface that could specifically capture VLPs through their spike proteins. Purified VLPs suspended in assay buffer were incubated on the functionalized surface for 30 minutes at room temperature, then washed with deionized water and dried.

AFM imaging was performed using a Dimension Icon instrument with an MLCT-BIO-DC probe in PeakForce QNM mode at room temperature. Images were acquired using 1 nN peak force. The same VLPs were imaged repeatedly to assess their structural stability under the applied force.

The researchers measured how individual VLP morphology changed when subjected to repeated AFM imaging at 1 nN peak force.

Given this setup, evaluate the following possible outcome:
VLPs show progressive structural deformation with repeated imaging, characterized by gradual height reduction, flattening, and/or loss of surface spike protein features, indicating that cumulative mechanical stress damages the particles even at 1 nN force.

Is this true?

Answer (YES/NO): YES